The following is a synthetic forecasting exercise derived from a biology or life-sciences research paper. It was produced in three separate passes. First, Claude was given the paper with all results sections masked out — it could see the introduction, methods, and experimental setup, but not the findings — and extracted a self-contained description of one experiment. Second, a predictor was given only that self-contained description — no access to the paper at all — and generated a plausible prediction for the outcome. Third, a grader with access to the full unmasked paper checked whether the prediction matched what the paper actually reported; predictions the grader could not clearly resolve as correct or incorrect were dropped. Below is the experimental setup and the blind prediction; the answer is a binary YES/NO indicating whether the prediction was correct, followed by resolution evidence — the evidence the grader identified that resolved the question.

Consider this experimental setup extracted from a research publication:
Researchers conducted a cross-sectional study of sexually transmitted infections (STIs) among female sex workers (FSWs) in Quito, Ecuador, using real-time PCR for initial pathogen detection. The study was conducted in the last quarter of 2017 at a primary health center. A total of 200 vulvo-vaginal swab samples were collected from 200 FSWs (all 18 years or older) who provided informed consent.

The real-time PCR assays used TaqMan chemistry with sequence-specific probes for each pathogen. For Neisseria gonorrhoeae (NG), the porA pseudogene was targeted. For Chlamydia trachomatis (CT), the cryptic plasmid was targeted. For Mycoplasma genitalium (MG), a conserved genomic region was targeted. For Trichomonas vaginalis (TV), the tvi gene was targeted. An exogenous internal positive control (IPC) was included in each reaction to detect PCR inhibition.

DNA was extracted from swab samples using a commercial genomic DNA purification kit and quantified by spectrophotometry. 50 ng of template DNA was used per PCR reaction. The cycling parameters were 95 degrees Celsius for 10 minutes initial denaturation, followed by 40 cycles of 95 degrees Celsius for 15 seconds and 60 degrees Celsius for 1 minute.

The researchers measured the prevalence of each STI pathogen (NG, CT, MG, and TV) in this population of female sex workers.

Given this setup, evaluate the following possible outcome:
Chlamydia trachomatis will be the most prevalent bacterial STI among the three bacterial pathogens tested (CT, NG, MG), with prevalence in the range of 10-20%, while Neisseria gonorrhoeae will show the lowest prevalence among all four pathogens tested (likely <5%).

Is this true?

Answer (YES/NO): NO